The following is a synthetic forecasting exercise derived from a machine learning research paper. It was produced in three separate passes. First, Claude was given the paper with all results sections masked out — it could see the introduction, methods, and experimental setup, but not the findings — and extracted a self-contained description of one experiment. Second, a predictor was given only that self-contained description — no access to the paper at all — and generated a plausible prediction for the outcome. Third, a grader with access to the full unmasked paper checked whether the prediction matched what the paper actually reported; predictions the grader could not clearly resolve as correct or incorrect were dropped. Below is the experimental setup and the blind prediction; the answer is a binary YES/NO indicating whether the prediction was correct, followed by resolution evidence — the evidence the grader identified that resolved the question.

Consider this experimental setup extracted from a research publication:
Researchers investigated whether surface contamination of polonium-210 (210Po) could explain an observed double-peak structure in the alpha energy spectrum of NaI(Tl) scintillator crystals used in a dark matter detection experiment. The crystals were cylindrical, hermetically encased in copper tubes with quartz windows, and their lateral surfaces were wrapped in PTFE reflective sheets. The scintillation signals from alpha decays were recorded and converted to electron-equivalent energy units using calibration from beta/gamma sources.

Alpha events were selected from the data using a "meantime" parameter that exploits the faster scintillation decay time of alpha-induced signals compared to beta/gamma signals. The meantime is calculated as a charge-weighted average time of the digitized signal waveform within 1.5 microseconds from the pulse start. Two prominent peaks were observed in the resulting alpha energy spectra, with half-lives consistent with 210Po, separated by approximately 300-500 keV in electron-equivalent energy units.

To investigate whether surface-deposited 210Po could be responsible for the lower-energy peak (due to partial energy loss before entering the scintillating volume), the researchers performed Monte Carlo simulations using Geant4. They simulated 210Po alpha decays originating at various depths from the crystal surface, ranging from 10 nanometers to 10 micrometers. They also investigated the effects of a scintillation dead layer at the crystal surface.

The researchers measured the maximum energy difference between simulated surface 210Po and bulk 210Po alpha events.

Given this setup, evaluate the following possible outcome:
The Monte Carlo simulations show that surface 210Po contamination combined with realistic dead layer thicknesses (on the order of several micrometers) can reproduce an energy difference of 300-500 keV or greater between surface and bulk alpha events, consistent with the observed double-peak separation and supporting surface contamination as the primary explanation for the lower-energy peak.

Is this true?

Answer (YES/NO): NO